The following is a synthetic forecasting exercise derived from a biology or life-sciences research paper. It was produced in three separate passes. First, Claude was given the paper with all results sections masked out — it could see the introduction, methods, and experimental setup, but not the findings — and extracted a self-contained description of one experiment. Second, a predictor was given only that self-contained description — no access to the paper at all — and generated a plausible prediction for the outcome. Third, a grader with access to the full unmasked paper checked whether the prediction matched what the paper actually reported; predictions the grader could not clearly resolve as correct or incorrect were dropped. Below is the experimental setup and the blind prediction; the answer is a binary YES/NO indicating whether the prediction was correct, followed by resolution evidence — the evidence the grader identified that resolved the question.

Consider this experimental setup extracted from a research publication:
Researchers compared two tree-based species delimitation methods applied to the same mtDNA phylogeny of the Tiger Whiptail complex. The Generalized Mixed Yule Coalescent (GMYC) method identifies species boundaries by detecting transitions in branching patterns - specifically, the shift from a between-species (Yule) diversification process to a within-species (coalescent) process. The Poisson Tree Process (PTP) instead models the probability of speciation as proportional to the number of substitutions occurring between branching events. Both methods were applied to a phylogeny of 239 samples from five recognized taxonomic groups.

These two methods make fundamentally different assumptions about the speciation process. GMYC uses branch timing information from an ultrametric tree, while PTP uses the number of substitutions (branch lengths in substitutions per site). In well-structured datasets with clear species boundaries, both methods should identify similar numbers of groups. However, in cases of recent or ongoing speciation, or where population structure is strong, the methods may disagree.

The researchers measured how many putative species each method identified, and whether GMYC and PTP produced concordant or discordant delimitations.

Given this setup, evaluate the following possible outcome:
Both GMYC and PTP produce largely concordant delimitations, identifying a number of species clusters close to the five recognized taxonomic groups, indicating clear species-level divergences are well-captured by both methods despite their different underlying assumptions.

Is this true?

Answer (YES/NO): NO